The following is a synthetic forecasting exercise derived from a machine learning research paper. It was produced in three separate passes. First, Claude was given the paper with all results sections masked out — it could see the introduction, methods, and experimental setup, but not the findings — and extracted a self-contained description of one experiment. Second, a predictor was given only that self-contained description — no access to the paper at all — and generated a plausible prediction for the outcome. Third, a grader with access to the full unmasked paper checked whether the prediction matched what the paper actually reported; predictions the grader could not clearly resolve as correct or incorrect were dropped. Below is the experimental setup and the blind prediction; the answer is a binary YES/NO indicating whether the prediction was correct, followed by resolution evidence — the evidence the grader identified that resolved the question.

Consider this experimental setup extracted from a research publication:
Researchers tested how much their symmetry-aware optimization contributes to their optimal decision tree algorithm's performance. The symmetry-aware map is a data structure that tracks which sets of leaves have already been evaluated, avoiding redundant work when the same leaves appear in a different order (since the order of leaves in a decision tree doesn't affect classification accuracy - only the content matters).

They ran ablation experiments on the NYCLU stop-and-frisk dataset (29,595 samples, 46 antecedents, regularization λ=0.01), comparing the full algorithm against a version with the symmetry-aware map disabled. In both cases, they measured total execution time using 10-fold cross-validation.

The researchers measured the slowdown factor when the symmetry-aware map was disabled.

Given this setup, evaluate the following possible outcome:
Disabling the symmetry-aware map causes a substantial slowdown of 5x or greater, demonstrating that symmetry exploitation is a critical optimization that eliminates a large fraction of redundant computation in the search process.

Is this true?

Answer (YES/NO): YES